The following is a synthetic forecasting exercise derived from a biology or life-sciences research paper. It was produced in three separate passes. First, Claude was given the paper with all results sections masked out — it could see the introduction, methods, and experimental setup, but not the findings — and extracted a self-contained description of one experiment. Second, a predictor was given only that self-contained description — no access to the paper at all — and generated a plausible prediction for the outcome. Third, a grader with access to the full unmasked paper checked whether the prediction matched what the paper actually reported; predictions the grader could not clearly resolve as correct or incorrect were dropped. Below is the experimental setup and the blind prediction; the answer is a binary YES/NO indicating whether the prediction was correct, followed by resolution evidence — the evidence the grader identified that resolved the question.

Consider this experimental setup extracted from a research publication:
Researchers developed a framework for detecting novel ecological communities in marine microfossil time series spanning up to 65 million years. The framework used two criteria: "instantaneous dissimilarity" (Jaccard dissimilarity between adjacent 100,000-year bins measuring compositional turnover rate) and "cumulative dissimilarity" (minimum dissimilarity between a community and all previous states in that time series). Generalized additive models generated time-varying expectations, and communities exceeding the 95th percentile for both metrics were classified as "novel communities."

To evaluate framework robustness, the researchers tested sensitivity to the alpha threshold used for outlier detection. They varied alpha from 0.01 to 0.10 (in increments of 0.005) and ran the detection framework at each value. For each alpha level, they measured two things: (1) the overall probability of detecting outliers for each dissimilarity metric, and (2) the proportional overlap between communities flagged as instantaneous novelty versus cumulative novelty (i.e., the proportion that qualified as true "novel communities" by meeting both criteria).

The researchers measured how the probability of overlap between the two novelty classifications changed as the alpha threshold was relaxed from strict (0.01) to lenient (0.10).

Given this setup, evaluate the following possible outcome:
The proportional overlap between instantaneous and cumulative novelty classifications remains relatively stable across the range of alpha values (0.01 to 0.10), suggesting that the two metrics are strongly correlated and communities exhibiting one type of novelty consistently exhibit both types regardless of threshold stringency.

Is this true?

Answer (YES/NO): YES